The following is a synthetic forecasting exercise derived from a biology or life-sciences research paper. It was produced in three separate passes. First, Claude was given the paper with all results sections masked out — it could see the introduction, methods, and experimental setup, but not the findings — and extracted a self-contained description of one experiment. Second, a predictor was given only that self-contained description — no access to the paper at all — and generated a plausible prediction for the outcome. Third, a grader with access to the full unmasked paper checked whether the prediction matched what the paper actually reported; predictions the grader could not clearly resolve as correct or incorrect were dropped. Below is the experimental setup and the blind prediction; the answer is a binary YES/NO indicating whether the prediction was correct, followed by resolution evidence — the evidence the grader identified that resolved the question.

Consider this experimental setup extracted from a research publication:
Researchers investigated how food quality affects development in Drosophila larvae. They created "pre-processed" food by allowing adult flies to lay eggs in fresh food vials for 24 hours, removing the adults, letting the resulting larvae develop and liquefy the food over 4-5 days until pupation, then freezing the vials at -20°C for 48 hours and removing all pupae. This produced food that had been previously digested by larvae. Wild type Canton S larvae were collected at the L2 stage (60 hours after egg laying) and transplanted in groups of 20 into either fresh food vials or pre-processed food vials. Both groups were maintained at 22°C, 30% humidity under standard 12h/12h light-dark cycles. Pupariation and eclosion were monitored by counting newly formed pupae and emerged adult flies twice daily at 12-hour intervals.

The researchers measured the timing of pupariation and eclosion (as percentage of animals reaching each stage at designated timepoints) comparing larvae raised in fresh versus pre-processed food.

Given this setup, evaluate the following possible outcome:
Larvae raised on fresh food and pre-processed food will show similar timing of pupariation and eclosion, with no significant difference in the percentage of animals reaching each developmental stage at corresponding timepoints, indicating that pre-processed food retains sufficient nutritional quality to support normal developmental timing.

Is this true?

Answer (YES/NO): NO